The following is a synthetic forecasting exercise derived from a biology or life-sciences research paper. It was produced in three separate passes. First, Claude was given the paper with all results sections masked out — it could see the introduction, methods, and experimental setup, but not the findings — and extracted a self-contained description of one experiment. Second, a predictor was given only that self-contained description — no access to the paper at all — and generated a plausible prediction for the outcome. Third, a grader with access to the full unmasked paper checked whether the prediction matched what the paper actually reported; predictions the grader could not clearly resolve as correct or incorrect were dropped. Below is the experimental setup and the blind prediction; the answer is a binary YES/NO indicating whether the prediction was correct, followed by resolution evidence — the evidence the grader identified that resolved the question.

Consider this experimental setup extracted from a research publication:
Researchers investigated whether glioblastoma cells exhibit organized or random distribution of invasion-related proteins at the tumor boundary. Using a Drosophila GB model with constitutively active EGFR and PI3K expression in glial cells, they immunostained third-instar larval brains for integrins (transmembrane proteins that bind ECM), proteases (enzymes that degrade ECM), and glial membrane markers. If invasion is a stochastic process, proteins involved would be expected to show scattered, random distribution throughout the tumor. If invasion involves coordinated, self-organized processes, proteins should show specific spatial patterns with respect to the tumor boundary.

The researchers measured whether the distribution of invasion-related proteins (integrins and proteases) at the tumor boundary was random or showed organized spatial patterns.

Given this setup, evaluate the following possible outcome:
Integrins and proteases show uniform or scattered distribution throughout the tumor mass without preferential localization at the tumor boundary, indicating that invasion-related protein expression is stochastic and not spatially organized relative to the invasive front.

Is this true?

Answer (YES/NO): NO